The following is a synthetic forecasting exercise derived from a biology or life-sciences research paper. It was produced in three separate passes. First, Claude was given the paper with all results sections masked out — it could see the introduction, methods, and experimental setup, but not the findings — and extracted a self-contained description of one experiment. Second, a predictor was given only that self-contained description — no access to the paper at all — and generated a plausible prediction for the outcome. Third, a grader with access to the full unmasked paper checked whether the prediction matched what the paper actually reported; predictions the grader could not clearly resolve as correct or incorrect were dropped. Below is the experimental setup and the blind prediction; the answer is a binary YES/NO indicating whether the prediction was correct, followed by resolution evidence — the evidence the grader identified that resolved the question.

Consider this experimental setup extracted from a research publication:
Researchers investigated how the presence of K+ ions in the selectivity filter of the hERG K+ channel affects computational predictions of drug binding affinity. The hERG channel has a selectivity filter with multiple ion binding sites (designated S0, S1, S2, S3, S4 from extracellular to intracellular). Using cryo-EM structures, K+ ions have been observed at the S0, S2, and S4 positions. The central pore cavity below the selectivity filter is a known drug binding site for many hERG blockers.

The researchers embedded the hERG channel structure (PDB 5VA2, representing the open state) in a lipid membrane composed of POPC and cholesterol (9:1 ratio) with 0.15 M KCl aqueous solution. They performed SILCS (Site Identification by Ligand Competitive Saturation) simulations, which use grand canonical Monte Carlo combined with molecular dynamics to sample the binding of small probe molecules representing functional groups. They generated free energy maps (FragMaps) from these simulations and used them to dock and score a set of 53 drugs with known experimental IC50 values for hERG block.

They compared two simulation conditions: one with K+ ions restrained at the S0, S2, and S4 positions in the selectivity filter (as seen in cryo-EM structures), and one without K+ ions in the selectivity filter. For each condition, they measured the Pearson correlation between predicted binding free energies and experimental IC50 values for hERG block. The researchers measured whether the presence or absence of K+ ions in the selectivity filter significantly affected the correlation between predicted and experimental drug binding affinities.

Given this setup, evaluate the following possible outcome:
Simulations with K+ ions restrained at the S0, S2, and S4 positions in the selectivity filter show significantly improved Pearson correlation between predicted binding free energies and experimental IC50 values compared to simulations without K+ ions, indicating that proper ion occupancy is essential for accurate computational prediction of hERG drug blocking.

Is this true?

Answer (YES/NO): NO